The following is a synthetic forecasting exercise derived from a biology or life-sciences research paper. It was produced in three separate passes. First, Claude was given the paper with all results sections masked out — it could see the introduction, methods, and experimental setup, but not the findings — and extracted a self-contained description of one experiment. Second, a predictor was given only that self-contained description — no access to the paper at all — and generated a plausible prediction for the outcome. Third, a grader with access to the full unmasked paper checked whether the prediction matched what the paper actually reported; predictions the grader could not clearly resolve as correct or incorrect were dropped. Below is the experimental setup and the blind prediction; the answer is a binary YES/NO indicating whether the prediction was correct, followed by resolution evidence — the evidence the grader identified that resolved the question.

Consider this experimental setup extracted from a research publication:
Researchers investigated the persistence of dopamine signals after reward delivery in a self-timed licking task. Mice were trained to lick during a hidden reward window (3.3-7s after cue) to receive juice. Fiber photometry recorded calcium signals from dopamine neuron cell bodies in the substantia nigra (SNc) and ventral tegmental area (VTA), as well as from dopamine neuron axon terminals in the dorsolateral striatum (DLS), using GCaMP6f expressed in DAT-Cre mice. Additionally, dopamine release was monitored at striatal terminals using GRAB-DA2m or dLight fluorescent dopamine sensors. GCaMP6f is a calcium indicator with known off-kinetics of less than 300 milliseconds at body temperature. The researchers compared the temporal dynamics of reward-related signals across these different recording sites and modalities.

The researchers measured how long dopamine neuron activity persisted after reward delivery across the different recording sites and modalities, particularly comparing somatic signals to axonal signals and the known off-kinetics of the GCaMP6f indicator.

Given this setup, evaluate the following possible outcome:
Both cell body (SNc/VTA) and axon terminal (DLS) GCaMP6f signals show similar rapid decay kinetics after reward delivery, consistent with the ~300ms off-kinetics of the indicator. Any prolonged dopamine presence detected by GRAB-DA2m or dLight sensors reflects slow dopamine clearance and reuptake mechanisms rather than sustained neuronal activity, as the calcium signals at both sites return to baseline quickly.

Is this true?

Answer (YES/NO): NO